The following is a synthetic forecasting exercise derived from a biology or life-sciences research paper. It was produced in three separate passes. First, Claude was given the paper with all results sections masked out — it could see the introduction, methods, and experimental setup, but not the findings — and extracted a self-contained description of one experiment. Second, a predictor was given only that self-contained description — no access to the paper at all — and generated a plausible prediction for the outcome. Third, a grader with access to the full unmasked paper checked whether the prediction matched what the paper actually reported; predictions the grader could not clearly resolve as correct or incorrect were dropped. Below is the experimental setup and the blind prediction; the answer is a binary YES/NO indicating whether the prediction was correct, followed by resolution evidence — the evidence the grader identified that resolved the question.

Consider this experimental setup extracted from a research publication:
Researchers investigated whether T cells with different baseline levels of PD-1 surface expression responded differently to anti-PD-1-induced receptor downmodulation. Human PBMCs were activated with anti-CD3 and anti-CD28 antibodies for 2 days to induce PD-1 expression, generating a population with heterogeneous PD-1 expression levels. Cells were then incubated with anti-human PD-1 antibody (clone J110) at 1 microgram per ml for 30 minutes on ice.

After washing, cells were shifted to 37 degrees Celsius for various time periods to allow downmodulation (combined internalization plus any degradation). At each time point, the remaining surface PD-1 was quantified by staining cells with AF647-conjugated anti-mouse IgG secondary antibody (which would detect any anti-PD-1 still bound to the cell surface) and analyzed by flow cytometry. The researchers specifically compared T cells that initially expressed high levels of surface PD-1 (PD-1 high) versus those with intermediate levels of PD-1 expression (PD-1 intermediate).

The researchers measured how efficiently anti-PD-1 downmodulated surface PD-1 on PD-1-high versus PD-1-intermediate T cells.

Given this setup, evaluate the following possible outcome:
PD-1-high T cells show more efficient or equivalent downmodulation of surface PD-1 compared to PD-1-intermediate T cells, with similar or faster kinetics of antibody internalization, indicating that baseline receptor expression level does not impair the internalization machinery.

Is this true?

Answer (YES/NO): NO